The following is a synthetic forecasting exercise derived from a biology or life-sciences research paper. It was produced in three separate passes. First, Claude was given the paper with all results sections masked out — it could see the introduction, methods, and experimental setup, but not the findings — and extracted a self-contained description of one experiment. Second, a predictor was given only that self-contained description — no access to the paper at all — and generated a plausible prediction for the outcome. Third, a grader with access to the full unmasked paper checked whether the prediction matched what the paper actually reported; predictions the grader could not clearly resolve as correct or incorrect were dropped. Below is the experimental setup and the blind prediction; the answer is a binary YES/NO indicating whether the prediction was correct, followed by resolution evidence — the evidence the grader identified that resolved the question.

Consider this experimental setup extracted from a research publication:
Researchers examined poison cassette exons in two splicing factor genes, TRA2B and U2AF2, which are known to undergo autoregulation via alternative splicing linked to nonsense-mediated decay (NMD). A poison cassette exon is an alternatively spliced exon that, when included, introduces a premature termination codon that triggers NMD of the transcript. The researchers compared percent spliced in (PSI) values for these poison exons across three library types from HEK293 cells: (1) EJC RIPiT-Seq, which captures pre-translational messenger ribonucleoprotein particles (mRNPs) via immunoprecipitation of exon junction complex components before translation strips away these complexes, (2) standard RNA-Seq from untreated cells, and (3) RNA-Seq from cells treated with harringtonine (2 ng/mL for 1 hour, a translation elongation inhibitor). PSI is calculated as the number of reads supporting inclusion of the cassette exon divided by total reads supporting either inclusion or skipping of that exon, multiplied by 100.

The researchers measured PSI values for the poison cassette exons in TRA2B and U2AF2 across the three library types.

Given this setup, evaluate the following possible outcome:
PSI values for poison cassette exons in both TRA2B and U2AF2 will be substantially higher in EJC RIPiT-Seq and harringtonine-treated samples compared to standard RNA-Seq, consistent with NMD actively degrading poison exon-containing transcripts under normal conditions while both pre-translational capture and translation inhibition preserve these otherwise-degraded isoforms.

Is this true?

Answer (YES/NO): NO